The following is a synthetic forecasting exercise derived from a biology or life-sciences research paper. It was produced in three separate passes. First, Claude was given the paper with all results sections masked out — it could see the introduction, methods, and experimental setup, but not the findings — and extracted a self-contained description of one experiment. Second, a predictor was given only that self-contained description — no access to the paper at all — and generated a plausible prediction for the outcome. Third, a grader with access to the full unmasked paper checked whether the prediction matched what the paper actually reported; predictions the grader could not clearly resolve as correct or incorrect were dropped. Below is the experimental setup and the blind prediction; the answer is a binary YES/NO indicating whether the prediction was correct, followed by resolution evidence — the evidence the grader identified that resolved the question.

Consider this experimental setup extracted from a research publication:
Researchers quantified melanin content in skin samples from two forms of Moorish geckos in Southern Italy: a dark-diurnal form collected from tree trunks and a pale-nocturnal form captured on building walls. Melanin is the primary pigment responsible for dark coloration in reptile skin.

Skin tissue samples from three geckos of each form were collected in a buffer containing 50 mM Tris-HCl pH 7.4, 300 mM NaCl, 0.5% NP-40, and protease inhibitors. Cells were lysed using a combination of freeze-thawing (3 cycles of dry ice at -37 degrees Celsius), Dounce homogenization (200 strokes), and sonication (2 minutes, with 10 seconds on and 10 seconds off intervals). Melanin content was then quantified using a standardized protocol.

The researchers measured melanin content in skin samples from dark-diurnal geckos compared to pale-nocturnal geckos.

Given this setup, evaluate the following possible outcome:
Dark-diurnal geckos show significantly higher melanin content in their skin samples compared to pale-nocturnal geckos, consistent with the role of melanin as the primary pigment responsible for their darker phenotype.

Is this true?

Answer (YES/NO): YES